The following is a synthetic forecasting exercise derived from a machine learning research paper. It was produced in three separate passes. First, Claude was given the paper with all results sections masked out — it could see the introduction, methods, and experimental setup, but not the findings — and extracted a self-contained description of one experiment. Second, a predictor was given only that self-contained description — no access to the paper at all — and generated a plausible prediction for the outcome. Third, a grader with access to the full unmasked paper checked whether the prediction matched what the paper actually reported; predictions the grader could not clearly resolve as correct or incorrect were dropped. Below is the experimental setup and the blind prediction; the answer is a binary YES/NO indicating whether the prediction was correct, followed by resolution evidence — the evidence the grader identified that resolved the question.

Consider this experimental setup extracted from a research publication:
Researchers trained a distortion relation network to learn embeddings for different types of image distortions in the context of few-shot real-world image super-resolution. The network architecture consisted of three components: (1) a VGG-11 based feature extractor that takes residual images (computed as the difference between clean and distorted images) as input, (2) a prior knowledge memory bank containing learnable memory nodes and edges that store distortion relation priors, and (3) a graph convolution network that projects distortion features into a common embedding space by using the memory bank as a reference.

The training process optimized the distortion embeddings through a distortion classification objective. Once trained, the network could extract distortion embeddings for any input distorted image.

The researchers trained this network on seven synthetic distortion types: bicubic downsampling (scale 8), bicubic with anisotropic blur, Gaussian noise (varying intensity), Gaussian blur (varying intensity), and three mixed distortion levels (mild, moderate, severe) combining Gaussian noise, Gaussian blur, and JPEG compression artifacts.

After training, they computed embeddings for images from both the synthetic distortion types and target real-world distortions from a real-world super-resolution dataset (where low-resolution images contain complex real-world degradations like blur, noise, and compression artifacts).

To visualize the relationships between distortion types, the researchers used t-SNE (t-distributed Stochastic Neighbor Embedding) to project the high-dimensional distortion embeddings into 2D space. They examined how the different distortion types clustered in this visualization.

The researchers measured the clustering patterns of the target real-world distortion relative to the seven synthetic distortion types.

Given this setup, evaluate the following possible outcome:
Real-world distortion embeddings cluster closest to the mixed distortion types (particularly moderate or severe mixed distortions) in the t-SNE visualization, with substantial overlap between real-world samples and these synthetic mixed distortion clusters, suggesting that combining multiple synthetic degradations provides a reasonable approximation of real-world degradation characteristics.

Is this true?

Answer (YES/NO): NO